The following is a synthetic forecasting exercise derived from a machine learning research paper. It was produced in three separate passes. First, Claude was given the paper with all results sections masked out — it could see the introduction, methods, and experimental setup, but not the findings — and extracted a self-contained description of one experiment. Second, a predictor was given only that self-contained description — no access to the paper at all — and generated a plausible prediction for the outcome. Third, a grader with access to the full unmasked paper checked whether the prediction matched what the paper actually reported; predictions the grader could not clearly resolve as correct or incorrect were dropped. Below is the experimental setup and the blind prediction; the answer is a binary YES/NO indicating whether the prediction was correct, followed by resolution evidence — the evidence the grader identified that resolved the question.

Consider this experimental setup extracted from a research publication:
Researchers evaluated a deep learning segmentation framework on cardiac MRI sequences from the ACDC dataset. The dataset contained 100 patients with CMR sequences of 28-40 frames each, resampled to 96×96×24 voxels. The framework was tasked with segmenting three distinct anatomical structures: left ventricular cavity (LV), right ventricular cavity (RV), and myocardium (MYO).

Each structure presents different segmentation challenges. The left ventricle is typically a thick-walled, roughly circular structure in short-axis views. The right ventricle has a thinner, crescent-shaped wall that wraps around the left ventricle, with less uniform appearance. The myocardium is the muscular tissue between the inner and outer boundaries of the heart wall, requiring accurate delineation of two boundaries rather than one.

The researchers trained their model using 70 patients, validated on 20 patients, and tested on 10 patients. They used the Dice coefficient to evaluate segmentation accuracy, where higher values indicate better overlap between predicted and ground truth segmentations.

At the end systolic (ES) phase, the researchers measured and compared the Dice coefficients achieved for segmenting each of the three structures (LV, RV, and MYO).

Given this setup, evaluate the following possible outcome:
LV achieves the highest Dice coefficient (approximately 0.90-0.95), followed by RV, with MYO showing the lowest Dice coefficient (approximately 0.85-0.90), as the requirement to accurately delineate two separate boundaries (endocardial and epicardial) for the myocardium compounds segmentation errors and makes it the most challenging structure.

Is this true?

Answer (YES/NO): NO